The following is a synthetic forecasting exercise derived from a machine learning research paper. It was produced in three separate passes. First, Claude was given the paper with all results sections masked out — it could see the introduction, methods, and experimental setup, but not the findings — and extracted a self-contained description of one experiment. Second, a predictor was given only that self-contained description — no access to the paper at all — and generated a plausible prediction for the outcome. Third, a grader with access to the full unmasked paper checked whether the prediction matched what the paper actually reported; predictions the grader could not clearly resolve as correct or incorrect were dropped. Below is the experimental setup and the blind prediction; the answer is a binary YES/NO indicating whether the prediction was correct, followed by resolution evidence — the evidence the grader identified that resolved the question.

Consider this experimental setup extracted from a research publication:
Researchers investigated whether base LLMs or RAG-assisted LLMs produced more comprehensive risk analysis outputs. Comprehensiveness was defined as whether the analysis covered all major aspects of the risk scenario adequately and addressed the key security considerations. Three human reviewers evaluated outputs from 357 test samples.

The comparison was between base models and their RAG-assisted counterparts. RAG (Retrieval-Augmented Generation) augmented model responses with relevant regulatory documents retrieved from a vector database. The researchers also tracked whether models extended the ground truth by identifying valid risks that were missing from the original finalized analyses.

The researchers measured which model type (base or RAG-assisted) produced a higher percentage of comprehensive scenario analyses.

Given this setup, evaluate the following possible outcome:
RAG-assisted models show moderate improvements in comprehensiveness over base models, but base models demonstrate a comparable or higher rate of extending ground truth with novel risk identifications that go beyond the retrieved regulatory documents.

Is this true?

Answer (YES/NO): NO